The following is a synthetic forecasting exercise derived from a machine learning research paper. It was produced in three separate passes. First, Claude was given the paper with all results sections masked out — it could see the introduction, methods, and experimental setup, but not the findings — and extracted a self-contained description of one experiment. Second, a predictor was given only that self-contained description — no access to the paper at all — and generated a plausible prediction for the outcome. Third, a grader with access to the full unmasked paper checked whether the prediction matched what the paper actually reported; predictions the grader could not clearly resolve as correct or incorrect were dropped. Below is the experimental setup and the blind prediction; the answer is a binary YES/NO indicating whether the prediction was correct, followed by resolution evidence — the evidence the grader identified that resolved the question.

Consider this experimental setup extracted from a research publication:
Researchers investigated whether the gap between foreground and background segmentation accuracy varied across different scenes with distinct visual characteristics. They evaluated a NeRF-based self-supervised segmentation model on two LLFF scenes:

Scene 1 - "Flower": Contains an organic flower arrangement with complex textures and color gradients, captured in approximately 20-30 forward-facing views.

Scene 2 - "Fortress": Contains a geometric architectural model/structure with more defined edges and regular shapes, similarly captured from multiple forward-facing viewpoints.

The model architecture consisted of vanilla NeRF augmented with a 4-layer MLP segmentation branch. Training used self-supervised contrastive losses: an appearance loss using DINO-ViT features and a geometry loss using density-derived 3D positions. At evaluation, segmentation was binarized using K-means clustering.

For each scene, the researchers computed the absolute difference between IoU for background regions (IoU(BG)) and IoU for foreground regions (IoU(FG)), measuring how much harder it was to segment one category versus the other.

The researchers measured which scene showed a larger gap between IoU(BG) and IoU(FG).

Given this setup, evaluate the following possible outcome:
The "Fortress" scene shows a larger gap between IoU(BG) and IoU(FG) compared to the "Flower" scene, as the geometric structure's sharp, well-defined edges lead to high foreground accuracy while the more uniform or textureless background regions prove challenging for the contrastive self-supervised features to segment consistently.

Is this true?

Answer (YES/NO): NO